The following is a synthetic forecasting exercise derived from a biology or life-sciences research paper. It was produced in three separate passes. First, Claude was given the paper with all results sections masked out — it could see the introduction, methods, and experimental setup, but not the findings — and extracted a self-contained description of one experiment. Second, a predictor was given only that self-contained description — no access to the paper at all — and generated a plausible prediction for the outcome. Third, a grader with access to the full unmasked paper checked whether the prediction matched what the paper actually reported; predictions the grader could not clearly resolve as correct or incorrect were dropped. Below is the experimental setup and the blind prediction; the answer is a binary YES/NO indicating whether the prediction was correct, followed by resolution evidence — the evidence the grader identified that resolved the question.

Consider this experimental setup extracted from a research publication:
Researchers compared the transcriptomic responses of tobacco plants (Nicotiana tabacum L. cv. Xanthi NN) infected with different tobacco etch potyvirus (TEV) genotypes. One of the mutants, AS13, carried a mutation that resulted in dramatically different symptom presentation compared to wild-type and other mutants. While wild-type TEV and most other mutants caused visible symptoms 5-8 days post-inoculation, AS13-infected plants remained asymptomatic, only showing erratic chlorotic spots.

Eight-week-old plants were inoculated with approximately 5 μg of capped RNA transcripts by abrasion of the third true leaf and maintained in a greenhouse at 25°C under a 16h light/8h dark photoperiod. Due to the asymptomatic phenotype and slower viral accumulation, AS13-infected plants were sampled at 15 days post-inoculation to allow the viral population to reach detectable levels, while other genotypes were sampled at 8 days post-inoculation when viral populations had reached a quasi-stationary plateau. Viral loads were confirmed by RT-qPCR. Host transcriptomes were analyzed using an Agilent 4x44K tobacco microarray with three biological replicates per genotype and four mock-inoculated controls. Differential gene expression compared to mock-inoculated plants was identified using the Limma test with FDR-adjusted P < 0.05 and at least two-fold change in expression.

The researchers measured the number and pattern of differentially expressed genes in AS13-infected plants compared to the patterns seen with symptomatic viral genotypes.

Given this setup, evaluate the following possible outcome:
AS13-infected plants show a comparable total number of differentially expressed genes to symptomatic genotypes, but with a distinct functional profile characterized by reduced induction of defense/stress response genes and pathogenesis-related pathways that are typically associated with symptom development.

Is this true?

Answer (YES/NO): NO